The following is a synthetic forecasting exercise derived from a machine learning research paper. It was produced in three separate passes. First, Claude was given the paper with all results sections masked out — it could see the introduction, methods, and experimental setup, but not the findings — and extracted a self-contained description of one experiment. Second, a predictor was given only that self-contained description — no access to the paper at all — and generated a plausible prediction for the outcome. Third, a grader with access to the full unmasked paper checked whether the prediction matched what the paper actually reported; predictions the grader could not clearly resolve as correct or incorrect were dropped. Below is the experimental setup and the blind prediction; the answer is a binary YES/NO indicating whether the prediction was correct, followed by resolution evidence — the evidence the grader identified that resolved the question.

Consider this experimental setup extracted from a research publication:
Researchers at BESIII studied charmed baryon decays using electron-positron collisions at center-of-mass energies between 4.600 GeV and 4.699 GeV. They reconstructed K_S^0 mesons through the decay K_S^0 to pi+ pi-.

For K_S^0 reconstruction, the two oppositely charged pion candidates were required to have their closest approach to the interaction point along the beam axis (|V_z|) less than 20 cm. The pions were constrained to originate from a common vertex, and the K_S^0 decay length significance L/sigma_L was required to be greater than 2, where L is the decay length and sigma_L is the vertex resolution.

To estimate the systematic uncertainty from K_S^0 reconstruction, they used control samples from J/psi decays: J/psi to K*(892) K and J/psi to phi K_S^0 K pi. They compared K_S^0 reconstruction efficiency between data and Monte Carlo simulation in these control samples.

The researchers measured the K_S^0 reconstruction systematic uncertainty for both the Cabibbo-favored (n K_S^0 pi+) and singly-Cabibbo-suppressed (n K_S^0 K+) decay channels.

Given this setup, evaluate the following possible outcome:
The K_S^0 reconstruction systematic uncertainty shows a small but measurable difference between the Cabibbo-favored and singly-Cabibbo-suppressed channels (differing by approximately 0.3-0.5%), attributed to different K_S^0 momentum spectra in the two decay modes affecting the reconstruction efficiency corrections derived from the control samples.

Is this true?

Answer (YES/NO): NO